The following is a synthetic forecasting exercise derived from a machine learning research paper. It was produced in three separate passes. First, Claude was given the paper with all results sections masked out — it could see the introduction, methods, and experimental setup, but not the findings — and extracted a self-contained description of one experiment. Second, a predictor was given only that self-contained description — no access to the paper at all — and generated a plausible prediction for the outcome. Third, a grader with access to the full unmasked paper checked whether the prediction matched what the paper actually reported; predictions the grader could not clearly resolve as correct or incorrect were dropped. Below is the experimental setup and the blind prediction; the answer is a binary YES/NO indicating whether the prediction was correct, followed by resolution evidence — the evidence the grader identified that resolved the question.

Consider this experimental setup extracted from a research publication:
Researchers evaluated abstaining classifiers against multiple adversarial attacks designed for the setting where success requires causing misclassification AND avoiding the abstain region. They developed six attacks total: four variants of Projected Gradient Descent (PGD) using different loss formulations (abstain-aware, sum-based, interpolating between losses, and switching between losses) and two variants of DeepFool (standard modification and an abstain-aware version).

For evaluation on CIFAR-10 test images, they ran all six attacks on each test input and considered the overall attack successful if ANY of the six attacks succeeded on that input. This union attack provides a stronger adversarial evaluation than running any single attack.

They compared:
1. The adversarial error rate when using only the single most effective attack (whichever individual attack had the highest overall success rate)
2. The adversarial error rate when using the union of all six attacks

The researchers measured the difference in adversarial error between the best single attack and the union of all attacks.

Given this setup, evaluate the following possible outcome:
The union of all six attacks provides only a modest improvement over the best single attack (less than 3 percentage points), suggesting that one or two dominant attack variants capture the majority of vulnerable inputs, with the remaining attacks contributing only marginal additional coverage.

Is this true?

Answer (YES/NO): NO